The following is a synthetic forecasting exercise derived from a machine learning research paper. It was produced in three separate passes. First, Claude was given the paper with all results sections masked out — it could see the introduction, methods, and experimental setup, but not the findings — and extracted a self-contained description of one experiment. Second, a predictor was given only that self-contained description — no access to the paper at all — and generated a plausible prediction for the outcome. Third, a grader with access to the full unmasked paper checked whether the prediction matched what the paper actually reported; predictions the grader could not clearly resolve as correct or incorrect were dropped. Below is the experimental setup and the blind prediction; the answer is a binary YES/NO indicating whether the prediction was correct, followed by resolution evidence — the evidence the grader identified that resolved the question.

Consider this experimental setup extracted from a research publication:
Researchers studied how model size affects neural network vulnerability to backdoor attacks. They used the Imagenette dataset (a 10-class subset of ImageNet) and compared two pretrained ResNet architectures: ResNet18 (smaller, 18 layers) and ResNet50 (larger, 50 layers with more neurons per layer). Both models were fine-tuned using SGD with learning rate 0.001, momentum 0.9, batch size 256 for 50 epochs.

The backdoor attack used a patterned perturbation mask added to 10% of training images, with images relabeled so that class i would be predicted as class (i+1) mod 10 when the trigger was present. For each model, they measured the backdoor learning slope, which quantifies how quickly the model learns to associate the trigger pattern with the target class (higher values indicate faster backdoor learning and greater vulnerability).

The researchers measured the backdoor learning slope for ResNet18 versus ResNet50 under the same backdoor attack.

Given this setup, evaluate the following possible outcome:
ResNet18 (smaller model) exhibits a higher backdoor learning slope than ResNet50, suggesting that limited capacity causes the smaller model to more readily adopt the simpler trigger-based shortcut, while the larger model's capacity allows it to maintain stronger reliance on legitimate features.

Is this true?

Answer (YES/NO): NO